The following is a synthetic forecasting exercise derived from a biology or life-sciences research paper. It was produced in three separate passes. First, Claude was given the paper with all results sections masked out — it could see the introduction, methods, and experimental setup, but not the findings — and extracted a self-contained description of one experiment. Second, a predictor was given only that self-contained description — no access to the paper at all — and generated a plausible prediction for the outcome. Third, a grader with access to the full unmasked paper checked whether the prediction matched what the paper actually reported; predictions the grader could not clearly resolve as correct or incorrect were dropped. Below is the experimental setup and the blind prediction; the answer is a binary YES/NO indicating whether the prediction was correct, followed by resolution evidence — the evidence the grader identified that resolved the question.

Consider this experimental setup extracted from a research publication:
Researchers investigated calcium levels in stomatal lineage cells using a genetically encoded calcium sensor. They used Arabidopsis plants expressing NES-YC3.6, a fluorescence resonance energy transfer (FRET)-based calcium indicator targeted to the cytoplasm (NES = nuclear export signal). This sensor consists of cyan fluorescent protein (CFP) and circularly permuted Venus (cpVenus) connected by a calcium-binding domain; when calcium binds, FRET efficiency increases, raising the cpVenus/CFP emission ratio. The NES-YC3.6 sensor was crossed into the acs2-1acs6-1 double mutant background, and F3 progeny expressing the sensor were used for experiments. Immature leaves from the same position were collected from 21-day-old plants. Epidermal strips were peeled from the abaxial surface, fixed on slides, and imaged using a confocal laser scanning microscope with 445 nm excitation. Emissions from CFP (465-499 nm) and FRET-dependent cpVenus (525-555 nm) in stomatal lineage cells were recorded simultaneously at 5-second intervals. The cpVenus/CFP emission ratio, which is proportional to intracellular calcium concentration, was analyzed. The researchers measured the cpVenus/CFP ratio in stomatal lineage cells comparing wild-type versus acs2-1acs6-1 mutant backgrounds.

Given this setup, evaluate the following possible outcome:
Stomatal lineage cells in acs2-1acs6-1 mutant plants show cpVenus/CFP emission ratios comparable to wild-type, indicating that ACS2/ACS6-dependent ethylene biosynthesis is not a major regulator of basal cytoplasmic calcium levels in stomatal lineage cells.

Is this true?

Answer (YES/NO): NO